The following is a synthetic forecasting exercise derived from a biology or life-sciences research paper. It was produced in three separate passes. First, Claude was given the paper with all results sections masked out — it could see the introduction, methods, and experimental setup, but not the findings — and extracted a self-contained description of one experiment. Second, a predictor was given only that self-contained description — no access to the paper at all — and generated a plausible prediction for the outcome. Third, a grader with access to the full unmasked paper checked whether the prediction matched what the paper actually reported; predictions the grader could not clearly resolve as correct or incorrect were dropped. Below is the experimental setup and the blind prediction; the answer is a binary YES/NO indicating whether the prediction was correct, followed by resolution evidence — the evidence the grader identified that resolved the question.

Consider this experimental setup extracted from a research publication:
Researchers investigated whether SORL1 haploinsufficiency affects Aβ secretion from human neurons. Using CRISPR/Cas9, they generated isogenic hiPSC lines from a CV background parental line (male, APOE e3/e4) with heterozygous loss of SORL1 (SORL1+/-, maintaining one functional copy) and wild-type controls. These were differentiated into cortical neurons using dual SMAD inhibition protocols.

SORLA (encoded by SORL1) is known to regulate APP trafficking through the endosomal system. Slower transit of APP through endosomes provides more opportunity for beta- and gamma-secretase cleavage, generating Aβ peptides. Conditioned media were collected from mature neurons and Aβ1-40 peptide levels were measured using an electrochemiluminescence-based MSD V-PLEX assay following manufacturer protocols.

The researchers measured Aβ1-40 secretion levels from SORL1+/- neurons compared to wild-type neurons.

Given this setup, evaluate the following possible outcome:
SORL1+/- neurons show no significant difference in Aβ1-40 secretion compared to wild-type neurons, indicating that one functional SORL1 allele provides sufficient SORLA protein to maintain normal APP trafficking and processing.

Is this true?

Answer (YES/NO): NO